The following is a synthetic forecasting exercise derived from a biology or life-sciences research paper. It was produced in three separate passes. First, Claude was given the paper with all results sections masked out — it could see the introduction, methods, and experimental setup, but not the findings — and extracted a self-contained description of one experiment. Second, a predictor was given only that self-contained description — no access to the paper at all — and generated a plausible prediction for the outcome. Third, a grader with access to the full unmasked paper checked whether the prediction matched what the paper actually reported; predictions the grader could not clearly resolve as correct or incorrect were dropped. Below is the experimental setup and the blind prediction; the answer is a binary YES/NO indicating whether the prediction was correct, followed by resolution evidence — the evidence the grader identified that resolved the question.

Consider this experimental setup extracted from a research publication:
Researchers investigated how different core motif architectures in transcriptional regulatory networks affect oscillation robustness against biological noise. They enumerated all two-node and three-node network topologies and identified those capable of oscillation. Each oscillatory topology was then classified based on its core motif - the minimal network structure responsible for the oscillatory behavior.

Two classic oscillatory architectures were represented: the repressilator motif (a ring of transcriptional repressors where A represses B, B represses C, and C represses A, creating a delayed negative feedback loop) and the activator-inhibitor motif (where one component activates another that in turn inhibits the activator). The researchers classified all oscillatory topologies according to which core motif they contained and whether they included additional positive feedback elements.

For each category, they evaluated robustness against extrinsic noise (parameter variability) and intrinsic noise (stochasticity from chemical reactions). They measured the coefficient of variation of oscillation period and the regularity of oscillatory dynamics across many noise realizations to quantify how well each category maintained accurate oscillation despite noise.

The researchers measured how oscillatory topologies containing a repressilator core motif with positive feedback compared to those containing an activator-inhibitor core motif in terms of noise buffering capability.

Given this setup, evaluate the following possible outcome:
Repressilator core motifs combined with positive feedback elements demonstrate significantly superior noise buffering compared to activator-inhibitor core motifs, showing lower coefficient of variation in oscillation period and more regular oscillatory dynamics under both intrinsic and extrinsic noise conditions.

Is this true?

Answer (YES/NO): YES